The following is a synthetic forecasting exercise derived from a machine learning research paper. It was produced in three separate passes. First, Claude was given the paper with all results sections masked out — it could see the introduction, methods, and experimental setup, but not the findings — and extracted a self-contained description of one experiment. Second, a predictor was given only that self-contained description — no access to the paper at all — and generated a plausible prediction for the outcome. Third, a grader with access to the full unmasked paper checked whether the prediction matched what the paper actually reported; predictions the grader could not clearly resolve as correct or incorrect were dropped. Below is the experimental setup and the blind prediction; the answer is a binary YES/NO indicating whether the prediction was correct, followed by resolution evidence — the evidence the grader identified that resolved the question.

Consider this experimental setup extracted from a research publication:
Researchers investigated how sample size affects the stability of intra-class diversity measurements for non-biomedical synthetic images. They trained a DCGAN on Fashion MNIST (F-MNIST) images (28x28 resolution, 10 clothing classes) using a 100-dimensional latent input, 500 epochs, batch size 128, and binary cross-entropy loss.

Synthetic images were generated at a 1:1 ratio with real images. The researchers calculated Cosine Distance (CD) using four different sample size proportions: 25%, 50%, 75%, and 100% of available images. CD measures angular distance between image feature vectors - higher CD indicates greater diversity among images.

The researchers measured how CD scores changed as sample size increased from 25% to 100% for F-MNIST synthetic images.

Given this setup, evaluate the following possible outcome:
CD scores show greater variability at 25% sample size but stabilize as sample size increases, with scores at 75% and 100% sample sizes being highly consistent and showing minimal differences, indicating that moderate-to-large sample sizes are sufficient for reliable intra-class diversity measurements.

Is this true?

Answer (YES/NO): NO